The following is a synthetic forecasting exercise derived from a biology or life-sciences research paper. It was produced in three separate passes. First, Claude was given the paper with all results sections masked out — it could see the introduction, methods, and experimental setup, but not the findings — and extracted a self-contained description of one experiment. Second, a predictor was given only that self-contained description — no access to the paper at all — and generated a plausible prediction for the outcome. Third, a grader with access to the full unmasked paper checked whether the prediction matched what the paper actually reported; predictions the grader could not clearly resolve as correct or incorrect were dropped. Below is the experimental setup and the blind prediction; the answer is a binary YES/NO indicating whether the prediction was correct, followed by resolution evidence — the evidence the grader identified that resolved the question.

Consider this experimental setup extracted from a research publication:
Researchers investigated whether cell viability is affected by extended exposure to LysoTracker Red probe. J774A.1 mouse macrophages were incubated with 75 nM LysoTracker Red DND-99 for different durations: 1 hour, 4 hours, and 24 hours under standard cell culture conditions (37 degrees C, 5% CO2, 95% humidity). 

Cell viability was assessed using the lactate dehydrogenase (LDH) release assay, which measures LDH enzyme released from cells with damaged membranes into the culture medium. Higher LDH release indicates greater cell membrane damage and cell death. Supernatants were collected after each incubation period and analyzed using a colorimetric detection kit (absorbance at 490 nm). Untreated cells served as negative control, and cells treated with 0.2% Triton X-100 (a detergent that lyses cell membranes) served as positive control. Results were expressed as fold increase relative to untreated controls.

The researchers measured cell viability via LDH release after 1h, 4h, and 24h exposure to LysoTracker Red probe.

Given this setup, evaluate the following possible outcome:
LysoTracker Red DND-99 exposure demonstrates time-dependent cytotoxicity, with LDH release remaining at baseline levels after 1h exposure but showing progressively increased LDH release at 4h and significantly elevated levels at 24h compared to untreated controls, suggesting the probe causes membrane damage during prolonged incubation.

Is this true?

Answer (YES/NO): NO